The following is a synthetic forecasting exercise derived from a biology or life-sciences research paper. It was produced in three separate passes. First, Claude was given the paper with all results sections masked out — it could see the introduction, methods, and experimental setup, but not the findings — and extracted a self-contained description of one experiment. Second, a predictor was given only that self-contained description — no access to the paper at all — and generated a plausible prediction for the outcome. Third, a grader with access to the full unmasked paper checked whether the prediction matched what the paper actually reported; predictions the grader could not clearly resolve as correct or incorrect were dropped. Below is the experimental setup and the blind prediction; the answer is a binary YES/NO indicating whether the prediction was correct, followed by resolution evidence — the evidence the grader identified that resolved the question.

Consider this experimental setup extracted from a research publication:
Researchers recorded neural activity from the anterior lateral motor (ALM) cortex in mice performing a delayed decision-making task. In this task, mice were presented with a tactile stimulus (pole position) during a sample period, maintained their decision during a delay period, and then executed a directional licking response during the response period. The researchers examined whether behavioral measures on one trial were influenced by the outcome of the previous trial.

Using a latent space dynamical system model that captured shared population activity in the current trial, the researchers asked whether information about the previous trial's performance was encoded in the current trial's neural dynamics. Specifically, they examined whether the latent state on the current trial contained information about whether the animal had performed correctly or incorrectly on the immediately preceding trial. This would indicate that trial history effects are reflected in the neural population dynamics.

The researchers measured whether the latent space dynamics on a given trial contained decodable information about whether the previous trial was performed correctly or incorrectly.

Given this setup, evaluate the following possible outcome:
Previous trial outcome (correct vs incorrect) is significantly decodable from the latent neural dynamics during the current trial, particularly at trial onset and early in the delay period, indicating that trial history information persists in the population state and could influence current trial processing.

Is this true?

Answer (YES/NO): YES